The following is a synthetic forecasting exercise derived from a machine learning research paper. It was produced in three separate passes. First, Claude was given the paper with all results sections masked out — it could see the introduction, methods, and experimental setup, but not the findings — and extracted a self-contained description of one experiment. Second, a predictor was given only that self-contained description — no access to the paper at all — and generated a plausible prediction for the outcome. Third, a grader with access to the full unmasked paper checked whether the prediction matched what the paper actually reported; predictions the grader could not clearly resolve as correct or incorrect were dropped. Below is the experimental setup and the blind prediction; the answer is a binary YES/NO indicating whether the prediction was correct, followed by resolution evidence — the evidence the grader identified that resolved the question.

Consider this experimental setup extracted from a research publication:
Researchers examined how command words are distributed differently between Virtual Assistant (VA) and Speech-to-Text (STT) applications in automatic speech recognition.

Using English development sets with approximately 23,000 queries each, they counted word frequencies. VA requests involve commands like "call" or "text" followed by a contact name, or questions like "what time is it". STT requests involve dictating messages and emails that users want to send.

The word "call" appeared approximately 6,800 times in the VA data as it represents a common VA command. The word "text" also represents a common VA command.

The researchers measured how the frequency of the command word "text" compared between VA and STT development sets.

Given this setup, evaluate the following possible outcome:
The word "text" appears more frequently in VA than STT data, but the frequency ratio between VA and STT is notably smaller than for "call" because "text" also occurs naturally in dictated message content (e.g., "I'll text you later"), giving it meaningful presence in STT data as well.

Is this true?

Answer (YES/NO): YES